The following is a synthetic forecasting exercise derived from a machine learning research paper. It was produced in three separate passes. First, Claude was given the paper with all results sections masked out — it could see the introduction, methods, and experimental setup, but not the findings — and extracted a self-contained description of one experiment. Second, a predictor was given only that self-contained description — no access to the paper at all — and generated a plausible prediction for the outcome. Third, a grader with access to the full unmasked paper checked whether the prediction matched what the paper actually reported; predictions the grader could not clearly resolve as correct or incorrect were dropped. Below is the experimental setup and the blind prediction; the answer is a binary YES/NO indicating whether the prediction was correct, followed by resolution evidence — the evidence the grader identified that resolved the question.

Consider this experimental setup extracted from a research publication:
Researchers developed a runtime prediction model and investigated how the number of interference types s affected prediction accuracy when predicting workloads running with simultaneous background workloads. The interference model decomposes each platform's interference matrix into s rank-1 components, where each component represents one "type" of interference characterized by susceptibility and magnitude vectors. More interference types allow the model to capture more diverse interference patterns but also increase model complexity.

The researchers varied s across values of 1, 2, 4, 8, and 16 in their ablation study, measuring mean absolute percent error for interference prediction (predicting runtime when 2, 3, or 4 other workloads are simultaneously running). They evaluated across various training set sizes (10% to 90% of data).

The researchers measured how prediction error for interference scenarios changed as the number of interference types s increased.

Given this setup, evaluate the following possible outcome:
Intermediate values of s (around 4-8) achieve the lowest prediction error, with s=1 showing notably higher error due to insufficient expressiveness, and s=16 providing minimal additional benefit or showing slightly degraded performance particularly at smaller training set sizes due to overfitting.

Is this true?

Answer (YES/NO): NO